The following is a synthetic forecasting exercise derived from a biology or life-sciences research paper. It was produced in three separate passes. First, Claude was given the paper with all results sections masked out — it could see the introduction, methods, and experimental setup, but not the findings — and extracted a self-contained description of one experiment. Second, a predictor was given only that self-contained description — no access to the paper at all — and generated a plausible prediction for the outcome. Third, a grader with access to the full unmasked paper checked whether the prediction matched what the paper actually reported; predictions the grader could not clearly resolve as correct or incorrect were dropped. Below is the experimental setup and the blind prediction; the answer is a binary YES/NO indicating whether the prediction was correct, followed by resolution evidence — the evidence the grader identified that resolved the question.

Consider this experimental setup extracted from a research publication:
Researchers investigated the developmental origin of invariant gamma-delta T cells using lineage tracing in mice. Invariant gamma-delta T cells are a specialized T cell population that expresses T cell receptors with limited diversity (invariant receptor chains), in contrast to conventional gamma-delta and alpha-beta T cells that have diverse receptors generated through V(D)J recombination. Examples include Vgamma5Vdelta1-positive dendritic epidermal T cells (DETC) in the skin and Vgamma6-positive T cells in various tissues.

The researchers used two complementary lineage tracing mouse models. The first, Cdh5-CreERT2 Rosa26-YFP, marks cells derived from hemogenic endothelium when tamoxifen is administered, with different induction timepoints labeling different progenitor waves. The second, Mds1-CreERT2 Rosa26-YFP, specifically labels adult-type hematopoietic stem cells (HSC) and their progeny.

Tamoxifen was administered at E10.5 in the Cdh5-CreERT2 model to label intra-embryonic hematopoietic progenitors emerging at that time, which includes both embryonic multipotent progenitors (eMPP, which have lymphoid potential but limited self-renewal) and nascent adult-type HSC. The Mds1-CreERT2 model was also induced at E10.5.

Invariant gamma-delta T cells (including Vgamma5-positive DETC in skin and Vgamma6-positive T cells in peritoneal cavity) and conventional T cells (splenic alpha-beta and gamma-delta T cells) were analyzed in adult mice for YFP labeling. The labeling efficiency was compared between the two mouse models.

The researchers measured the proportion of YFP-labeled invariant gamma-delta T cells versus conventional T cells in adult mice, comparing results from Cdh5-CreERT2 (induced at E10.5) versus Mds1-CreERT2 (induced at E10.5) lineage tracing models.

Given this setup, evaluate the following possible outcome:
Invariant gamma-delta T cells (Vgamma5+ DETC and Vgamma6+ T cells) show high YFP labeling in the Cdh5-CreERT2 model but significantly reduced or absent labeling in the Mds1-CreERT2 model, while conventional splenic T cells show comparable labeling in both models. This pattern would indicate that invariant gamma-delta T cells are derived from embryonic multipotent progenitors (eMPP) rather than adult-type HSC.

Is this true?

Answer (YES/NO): NO